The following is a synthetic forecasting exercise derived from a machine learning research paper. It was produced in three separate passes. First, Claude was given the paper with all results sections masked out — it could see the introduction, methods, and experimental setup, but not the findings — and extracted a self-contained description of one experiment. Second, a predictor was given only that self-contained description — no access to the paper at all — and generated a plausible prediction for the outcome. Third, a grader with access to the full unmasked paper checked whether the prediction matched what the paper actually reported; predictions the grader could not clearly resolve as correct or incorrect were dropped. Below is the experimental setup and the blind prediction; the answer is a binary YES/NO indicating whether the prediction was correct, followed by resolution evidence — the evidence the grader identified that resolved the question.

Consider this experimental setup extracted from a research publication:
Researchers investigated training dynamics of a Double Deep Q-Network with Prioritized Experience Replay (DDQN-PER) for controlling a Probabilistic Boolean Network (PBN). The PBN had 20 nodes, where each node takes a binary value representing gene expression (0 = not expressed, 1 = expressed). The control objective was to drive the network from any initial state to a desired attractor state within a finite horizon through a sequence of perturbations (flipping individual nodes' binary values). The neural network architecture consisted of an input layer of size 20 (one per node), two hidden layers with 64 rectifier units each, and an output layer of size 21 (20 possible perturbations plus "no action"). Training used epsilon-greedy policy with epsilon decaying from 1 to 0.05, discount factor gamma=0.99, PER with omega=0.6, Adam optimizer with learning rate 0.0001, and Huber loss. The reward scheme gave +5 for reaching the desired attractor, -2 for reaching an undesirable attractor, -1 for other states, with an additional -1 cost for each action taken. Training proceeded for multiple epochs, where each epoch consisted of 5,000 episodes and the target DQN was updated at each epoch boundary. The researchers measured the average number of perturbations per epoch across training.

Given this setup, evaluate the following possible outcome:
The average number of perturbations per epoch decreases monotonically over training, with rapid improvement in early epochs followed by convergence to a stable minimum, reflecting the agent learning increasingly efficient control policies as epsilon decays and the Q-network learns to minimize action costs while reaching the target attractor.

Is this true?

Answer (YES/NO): NO